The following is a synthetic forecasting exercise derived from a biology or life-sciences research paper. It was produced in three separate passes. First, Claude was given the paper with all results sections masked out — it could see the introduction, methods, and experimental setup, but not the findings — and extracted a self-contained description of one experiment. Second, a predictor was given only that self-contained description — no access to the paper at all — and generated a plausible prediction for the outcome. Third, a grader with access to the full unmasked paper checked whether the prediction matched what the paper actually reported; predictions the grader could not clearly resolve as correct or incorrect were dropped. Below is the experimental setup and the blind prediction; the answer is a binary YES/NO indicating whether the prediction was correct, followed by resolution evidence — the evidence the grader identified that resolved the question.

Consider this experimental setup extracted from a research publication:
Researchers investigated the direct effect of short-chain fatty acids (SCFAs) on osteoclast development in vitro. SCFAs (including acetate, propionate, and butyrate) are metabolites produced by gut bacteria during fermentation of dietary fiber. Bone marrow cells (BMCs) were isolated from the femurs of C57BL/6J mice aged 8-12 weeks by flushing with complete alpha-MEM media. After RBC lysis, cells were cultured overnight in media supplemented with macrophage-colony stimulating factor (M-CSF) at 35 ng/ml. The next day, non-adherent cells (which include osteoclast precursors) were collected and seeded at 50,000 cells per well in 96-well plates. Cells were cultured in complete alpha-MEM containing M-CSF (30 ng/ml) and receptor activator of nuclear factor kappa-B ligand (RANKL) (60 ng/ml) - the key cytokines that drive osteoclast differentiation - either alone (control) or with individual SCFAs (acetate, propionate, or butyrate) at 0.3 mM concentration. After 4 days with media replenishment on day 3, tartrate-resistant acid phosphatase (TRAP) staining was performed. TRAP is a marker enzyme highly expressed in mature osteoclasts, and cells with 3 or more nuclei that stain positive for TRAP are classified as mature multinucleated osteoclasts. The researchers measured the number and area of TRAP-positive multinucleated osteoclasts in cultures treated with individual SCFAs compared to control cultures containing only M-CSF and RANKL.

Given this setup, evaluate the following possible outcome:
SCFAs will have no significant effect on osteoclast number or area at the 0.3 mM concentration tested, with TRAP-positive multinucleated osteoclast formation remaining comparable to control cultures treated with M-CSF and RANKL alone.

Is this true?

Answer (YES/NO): NO